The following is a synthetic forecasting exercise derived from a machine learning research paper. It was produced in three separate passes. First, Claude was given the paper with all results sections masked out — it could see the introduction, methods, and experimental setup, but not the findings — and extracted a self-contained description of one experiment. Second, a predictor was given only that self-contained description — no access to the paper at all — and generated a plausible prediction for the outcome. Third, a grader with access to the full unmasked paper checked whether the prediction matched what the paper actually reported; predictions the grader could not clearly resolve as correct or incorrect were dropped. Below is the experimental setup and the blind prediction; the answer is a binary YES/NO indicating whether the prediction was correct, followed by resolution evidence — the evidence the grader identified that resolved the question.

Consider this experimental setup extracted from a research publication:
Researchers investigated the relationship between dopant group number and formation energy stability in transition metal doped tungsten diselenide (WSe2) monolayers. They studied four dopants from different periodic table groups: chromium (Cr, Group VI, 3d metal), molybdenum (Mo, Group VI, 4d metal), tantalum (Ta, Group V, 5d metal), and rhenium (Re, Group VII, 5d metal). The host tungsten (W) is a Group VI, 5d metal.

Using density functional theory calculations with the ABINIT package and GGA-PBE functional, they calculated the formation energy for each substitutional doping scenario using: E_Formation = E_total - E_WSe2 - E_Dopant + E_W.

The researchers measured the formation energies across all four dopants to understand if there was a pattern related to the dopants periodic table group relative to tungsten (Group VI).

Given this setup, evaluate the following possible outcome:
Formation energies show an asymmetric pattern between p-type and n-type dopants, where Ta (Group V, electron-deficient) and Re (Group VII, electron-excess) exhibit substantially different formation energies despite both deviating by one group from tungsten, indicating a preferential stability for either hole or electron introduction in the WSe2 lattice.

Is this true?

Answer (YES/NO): YES